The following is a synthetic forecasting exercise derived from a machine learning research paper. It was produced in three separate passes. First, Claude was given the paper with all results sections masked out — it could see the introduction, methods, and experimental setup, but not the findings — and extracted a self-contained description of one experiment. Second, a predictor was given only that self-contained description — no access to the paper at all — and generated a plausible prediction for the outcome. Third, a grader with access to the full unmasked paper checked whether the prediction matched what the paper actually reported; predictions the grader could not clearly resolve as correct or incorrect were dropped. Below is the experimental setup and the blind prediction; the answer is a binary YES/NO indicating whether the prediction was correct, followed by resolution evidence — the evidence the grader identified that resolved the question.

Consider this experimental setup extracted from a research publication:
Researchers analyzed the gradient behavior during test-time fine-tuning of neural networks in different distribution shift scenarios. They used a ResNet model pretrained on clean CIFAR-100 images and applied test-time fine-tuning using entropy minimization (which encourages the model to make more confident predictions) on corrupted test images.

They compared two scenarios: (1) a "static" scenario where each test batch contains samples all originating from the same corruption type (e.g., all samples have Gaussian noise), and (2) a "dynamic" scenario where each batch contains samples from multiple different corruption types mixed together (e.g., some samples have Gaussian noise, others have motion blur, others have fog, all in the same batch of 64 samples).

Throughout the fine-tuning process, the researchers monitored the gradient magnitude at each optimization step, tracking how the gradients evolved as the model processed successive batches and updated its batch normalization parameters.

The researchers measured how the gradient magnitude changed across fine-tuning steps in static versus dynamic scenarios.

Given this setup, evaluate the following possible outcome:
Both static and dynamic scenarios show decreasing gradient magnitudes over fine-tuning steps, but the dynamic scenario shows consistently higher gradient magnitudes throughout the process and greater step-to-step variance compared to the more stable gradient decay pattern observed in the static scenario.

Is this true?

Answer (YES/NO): NO